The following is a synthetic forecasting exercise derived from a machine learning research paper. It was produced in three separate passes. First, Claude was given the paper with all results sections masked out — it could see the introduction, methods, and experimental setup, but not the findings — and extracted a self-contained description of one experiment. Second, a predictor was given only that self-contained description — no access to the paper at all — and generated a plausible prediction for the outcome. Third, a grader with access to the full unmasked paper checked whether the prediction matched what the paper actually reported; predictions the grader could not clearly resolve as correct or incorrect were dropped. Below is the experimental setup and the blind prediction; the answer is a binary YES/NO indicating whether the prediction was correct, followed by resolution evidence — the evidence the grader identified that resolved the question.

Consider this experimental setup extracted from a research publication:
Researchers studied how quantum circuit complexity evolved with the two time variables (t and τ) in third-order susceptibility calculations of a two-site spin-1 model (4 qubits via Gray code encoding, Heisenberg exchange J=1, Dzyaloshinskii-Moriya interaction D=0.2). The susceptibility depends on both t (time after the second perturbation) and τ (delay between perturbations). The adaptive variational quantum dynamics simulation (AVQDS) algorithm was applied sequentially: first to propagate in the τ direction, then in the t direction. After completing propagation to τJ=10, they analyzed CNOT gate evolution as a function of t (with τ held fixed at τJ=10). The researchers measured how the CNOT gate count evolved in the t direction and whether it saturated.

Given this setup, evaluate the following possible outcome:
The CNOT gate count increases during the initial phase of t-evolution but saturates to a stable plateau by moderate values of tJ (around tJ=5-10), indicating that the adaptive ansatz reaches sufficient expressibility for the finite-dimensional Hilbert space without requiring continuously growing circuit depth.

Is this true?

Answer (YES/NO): NO